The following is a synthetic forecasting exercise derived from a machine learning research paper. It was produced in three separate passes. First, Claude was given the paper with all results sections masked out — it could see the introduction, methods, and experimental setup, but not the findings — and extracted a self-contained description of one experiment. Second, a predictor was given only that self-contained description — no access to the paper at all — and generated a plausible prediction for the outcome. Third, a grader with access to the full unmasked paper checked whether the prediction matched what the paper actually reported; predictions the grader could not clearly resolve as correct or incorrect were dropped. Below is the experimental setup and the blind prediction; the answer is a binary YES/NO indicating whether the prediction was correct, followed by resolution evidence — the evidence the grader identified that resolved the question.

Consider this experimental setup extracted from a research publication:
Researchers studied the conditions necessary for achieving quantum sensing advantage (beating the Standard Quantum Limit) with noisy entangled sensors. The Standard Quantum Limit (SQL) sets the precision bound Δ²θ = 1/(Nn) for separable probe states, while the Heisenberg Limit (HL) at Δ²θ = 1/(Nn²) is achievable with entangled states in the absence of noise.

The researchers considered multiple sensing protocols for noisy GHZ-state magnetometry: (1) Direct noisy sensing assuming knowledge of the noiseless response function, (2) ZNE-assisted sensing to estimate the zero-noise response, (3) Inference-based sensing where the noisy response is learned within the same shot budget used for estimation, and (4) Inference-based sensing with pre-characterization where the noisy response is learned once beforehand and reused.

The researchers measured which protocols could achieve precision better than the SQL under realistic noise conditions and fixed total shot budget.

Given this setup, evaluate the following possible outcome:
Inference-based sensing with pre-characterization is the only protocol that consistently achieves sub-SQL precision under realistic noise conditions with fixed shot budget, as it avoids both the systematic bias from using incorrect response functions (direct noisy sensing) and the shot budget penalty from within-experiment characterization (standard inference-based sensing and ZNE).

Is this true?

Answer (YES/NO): YES